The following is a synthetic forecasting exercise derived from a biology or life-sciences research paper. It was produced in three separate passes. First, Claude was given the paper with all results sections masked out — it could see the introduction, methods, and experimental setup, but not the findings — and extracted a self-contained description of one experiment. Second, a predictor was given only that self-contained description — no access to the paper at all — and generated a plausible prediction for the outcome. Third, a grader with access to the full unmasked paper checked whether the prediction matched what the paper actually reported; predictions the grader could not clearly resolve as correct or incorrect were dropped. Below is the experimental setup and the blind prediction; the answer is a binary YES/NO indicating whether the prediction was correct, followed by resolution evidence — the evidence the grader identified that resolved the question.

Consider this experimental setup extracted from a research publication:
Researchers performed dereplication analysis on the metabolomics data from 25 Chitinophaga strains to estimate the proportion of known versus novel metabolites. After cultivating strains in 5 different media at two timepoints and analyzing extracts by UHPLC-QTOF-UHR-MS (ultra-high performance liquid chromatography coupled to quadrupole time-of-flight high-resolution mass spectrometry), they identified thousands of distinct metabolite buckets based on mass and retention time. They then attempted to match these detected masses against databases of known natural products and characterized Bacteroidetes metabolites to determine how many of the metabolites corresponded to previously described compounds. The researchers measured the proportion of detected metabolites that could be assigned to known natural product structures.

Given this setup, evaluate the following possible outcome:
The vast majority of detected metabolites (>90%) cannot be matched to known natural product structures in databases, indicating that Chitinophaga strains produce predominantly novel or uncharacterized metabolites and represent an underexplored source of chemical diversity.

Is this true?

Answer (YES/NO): YES